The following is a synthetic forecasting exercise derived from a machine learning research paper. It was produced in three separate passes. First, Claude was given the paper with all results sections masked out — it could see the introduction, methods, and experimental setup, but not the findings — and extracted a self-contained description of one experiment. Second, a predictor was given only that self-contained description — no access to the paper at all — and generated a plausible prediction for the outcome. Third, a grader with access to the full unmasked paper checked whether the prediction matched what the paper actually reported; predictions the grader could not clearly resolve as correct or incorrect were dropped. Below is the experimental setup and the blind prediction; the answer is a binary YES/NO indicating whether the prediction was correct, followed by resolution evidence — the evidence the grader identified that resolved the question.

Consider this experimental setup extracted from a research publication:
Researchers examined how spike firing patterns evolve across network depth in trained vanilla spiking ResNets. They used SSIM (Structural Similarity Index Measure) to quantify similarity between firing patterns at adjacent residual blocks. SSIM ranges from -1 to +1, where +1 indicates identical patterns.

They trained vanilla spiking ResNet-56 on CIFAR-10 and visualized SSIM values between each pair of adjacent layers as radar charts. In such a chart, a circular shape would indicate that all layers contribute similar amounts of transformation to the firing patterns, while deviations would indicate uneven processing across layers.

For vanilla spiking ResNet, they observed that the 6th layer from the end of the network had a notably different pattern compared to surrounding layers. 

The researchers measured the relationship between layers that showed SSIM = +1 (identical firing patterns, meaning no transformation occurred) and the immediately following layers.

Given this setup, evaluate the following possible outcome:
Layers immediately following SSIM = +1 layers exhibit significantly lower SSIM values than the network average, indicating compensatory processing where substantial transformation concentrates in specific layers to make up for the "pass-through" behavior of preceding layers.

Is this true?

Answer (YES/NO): YES